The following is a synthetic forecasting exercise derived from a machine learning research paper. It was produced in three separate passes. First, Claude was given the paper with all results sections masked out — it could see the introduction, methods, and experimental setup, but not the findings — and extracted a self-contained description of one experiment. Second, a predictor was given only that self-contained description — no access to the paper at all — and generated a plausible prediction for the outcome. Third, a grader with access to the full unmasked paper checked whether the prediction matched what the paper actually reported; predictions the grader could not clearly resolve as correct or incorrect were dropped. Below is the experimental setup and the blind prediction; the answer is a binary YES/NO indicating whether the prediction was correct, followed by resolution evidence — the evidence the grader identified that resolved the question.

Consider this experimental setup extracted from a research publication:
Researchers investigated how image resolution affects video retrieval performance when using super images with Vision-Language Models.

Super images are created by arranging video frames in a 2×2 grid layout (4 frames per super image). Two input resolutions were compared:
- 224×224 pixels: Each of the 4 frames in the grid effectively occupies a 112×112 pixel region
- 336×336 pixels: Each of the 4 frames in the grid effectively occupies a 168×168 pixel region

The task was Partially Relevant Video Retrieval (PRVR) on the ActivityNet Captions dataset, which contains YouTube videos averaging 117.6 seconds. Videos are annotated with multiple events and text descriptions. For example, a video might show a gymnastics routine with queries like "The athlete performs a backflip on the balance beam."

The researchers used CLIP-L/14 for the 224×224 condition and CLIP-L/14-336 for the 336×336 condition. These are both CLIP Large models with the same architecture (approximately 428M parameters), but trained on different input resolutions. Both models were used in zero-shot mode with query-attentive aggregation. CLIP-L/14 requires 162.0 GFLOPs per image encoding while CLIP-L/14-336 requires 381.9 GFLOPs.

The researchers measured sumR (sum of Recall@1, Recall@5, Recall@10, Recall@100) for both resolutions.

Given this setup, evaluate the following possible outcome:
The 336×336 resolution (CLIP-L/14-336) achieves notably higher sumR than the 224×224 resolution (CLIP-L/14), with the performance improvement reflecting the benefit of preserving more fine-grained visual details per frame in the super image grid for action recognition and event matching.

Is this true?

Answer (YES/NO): YES